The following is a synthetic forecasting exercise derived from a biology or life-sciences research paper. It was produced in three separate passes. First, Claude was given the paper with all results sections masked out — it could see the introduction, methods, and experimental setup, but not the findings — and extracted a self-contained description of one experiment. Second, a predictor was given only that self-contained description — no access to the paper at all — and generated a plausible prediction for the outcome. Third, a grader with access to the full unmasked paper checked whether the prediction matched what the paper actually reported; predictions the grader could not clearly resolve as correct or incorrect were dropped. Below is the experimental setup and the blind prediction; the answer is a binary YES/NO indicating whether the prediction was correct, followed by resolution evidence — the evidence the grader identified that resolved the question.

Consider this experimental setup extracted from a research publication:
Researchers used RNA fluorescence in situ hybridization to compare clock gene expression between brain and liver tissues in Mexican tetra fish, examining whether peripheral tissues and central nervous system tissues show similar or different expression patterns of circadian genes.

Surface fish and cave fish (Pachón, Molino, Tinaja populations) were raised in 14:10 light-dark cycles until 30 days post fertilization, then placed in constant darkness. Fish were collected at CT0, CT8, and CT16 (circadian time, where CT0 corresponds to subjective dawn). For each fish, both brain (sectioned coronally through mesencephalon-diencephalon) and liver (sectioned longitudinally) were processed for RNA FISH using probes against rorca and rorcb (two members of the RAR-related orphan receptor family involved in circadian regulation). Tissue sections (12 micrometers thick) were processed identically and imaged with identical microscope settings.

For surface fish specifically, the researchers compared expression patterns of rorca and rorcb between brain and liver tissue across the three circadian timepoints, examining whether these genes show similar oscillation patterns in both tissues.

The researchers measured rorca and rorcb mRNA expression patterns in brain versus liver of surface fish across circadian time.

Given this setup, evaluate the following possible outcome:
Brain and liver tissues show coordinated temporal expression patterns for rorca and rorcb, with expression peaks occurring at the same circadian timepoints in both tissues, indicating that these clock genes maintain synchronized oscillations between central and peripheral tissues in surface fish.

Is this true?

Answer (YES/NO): YES